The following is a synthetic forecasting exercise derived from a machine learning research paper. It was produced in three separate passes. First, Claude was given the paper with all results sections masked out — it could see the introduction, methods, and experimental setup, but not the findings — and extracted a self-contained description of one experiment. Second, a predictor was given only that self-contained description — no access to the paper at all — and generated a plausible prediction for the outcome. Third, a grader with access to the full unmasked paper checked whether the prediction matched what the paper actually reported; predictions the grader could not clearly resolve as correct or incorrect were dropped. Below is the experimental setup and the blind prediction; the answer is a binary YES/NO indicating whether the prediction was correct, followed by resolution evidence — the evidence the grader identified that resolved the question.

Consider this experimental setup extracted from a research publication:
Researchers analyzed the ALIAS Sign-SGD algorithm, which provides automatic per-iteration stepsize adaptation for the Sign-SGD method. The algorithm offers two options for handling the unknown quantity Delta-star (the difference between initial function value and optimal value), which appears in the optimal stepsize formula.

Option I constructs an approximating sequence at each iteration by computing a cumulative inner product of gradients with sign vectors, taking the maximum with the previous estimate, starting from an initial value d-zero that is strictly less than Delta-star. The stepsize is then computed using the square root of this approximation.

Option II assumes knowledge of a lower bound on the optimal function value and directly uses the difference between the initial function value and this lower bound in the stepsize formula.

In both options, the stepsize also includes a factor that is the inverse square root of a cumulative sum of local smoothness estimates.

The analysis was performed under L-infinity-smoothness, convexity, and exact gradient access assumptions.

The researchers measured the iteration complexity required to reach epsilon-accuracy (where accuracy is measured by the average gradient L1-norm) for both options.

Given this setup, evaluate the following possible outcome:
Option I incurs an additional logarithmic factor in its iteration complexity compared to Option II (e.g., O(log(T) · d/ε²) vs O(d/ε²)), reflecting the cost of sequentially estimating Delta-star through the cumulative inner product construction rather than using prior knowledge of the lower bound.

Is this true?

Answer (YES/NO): NO